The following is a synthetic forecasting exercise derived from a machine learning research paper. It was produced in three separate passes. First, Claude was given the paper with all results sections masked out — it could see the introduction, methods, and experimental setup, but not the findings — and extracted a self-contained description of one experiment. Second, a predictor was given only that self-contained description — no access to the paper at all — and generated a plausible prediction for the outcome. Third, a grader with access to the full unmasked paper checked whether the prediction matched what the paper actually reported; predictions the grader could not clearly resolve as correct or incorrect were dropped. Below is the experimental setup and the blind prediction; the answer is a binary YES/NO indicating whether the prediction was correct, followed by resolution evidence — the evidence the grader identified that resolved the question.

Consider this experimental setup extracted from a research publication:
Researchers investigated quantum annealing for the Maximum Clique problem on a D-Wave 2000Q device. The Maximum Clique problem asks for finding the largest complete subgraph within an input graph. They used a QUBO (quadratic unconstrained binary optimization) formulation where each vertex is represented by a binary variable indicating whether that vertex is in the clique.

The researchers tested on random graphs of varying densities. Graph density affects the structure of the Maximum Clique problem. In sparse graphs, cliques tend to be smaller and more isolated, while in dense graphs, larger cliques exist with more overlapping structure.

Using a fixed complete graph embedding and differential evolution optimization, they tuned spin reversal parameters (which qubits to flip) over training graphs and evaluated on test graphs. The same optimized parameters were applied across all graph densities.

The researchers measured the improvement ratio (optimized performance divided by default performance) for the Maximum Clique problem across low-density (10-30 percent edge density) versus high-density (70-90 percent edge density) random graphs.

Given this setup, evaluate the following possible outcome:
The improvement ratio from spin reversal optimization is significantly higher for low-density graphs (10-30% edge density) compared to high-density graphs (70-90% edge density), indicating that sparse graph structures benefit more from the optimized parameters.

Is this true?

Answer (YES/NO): NO